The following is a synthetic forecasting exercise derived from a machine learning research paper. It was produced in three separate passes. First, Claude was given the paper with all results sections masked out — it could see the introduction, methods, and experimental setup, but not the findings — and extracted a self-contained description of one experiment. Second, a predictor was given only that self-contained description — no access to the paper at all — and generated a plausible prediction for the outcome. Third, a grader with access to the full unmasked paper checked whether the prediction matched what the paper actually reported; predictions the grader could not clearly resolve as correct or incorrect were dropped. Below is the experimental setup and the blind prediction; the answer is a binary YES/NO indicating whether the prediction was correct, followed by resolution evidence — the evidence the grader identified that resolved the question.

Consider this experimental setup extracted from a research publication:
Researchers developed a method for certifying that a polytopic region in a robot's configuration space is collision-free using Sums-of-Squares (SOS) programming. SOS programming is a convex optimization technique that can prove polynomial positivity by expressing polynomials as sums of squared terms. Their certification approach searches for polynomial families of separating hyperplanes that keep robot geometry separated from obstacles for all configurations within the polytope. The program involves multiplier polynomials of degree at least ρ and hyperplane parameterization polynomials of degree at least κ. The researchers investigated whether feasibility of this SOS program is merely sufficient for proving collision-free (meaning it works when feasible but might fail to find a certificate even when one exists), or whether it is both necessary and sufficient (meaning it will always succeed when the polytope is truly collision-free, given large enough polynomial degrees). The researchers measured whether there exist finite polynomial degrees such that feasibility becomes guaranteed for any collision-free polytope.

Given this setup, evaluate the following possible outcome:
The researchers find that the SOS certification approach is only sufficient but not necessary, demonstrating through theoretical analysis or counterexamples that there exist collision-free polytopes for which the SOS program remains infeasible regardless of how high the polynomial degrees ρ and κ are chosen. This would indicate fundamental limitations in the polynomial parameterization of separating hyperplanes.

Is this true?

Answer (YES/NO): NO